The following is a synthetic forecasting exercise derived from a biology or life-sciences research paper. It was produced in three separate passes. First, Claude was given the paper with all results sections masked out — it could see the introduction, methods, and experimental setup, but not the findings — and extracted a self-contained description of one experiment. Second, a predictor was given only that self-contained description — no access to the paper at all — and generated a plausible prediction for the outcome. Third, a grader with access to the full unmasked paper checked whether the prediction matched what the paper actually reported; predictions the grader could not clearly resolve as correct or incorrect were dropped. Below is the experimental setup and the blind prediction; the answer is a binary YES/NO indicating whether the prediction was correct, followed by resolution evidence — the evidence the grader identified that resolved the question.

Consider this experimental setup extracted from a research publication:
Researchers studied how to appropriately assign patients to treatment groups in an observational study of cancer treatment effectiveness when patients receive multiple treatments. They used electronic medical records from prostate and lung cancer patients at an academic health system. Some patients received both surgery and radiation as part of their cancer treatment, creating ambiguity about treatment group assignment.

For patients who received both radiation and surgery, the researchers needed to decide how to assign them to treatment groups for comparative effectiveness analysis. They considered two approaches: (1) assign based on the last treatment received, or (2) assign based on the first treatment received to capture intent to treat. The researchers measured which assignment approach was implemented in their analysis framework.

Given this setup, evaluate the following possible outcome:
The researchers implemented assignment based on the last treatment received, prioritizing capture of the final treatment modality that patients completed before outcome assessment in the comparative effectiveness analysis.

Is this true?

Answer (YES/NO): NO